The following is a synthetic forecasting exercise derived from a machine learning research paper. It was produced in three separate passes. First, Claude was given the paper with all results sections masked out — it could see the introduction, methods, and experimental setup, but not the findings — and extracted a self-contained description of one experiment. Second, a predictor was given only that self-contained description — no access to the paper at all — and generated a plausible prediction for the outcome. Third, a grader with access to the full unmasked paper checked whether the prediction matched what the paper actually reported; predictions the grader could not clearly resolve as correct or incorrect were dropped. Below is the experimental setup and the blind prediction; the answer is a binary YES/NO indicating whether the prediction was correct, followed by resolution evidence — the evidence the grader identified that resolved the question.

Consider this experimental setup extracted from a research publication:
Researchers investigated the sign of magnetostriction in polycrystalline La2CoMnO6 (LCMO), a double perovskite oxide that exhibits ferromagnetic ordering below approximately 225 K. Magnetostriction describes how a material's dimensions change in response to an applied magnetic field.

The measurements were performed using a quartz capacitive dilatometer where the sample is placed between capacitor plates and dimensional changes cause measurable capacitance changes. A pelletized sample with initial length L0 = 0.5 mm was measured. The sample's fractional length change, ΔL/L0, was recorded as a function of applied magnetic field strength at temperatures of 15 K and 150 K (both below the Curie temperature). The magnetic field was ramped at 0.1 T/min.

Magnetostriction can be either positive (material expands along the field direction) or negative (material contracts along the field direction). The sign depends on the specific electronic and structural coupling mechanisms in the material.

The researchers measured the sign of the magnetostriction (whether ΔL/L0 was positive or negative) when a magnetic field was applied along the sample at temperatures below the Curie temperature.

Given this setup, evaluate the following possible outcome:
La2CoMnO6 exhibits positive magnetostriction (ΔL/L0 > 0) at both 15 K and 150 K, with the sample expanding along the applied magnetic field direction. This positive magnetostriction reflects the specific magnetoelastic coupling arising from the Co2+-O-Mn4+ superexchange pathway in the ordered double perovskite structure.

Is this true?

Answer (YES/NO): NO